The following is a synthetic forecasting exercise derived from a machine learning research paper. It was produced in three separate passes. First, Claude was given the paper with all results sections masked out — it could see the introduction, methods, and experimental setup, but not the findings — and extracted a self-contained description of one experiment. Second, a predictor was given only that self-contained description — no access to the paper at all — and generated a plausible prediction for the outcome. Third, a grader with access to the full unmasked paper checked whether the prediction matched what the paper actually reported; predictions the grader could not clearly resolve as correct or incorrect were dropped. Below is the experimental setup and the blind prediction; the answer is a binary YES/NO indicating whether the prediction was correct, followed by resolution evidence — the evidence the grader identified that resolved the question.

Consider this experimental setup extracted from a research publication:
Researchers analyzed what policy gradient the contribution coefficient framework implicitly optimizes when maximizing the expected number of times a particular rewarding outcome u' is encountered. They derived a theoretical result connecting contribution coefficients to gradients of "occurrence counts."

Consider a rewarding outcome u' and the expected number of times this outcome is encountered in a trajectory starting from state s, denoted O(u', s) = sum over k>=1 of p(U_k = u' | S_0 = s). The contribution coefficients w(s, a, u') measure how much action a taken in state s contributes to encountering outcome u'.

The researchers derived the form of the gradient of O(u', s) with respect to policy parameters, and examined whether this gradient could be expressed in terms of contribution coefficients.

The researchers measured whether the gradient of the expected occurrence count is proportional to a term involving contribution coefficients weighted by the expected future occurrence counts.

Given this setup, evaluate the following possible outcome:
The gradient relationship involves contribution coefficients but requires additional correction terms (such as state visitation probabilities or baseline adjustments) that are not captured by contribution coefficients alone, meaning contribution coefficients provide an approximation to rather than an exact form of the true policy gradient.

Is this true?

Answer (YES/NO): NO